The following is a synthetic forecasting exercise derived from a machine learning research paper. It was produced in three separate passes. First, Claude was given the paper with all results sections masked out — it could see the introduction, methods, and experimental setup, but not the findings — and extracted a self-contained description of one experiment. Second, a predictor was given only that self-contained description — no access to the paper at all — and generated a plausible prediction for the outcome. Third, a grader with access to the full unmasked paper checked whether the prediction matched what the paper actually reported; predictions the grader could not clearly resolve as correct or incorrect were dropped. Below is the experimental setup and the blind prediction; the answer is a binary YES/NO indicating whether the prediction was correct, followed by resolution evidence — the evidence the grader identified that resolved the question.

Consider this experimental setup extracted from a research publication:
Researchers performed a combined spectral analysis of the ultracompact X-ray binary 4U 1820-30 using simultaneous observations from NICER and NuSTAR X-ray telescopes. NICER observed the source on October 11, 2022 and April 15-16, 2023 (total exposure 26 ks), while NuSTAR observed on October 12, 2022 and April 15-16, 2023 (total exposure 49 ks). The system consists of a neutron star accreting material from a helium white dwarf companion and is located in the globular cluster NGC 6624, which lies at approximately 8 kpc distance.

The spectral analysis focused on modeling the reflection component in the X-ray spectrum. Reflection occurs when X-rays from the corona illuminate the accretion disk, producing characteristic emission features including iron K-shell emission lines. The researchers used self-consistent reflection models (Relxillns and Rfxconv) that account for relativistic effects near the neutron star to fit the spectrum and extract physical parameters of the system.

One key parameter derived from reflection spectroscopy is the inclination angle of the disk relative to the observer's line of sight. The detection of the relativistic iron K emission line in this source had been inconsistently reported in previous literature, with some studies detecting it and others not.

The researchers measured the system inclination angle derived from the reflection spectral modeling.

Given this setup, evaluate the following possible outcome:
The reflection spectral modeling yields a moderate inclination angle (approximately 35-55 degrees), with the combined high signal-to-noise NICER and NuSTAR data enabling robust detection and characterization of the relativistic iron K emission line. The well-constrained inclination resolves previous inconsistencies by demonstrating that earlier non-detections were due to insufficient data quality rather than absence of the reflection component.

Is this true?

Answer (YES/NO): NO